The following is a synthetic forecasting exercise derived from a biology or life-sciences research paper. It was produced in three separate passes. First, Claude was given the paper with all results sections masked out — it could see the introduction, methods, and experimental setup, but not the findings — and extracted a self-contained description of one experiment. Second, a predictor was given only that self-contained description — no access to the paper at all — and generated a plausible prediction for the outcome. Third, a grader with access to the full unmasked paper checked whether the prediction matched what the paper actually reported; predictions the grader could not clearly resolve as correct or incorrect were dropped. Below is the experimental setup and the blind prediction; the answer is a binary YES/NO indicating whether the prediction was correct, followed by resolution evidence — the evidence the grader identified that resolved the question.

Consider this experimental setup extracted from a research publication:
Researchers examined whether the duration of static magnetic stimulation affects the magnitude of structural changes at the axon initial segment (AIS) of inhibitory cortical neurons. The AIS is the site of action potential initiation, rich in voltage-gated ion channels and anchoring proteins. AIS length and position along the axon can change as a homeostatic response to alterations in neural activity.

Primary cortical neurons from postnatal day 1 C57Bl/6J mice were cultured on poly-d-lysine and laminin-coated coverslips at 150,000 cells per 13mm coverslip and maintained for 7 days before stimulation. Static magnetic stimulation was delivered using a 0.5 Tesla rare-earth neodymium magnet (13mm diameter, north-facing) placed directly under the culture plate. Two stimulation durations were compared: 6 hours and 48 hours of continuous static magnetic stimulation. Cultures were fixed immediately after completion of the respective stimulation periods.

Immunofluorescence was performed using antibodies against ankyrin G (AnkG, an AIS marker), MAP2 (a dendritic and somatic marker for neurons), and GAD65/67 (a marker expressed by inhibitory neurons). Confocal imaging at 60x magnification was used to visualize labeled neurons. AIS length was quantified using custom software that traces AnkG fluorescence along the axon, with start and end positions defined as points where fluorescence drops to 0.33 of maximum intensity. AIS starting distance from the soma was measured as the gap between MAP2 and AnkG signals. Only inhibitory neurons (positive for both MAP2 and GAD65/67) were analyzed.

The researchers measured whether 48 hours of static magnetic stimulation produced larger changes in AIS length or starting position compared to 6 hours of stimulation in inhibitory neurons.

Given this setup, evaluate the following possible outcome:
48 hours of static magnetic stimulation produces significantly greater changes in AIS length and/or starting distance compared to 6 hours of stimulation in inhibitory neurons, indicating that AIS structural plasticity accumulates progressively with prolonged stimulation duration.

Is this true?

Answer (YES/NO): NO